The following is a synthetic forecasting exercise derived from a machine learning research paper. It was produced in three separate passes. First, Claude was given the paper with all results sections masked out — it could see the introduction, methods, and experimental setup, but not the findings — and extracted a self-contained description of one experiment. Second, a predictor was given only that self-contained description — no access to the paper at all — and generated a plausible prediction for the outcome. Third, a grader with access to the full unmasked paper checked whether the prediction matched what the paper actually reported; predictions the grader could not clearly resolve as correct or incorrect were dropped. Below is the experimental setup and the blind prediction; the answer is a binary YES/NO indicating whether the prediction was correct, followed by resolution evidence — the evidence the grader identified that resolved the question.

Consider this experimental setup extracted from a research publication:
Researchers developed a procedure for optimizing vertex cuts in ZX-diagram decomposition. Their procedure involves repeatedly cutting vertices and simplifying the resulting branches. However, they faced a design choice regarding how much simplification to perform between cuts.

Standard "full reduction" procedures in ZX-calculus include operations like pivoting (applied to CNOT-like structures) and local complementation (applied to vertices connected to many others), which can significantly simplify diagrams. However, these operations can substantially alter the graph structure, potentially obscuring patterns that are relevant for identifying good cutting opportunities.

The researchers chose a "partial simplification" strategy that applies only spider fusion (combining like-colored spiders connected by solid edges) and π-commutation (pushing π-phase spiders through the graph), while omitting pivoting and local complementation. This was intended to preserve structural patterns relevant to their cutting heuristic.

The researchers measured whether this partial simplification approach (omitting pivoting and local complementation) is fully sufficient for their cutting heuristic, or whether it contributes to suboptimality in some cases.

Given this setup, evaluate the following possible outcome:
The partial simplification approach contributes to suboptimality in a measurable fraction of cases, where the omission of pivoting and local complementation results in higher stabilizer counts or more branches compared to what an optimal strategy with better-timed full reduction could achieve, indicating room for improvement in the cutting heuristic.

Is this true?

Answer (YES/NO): YES